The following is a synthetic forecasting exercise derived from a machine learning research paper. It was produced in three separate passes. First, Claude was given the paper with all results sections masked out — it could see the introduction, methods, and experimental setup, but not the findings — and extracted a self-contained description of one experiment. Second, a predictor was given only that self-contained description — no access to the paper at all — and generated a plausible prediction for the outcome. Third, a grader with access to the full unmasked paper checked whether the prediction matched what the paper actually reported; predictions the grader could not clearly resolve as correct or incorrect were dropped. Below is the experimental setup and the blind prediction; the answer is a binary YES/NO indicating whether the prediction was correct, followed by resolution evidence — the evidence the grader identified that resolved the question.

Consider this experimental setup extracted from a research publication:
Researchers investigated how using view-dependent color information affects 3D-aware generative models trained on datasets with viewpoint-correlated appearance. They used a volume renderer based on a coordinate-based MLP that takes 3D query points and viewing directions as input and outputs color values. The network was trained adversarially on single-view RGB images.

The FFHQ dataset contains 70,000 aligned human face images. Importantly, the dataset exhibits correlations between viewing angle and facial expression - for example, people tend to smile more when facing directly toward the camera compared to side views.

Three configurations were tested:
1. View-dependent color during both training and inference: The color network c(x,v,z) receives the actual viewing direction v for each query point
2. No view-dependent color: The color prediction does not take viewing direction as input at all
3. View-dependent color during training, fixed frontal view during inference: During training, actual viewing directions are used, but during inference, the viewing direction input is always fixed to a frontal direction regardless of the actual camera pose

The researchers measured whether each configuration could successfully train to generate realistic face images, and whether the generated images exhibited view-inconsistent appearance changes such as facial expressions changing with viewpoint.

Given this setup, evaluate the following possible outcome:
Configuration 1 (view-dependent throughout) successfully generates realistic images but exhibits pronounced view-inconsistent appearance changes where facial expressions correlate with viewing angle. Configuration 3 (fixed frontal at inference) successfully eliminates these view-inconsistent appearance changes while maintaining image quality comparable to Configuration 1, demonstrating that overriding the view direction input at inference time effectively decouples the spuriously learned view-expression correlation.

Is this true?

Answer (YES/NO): YES